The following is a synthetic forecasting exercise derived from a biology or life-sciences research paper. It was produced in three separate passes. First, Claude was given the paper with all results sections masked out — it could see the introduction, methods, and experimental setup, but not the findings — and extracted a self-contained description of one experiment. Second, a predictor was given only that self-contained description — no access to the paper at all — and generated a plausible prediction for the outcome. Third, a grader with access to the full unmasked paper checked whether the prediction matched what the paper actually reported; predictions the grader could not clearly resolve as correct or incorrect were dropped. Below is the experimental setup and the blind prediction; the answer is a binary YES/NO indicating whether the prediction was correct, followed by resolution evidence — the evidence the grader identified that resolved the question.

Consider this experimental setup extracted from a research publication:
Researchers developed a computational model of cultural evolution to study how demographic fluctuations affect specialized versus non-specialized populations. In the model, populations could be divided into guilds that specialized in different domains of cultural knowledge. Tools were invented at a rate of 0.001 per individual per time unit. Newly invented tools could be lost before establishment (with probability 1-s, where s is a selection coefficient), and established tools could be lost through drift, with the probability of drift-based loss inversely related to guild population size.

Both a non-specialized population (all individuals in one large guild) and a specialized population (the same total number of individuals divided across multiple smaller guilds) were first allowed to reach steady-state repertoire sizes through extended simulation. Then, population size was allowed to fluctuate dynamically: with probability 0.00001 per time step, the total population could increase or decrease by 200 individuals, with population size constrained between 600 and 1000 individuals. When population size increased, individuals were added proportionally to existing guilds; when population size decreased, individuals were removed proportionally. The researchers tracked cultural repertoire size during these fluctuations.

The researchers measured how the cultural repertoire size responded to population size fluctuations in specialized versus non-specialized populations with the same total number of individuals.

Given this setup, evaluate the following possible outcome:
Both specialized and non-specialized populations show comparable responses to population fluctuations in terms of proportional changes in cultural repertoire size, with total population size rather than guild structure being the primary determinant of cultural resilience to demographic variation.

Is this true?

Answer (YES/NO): NO